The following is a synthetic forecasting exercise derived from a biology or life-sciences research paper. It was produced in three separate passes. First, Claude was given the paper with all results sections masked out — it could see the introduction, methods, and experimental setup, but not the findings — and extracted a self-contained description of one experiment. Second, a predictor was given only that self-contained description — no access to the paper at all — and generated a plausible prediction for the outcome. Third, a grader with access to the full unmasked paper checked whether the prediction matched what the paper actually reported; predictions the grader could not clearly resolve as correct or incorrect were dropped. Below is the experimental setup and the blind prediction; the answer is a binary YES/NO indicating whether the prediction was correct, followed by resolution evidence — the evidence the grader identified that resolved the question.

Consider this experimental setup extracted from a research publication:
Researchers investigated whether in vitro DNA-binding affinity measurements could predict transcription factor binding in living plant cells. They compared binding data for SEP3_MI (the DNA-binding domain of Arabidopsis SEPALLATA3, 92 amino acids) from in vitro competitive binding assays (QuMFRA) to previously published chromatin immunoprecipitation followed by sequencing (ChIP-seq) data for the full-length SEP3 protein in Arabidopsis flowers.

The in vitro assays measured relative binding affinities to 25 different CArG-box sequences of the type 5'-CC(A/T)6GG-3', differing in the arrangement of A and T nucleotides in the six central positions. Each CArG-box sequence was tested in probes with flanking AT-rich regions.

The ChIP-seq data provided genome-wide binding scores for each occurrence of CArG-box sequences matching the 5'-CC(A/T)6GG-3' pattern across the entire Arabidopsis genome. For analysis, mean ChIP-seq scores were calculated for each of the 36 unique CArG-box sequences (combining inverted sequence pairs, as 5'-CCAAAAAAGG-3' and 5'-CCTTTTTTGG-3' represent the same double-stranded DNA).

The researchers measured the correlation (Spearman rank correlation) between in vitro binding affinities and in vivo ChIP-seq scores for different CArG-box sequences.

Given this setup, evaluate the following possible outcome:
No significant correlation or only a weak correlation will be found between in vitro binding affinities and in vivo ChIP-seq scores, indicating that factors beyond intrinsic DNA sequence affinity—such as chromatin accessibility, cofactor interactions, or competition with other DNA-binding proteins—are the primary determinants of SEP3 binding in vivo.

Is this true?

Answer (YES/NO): NO